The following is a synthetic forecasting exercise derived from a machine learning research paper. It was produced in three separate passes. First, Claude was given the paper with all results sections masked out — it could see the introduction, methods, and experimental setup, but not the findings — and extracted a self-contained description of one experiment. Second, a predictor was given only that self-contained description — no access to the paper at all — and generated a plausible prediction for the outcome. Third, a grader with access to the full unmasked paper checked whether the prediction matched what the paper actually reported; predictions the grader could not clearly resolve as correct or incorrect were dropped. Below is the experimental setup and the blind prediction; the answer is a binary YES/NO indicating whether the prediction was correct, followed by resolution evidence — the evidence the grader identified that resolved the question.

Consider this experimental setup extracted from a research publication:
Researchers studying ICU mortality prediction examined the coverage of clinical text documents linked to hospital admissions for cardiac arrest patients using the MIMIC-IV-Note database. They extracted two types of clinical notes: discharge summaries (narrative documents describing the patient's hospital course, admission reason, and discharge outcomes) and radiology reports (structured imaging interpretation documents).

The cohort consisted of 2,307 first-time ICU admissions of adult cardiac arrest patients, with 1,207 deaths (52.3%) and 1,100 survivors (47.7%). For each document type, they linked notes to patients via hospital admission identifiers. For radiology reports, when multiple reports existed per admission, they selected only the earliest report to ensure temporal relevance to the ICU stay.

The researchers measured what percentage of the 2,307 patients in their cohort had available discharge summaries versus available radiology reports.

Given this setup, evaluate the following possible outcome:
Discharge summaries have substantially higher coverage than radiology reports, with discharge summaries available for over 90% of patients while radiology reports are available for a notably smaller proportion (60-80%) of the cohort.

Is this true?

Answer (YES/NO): NO